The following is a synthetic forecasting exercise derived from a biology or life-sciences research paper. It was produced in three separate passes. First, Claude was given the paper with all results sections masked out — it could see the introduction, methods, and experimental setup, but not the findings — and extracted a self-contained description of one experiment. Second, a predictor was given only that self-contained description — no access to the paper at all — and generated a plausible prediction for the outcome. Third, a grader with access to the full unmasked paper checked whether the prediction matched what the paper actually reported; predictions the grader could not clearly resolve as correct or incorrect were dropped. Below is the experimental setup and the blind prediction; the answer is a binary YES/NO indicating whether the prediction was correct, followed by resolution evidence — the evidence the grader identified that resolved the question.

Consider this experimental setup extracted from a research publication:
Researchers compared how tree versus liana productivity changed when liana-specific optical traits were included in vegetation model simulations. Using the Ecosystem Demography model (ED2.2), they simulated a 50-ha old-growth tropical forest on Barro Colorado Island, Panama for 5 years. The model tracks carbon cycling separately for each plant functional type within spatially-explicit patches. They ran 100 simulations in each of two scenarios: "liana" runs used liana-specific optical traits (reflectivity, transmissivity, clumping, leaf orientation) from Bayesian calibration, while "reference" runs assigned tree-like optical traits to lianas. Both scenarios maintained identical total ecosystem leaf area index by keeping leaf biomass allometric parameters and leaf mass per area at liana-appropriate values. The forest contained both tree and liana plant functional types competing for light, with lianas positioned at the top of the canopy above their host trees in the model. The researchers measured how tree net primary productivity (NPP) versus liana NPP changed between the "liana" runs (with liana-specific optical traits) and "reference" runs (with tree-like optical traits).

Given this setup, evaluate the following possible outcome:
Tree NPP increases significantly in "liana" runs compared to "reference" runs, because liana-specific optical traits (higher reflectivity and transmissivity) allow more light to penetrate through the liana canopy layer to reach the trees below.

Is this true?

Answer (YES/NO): NO